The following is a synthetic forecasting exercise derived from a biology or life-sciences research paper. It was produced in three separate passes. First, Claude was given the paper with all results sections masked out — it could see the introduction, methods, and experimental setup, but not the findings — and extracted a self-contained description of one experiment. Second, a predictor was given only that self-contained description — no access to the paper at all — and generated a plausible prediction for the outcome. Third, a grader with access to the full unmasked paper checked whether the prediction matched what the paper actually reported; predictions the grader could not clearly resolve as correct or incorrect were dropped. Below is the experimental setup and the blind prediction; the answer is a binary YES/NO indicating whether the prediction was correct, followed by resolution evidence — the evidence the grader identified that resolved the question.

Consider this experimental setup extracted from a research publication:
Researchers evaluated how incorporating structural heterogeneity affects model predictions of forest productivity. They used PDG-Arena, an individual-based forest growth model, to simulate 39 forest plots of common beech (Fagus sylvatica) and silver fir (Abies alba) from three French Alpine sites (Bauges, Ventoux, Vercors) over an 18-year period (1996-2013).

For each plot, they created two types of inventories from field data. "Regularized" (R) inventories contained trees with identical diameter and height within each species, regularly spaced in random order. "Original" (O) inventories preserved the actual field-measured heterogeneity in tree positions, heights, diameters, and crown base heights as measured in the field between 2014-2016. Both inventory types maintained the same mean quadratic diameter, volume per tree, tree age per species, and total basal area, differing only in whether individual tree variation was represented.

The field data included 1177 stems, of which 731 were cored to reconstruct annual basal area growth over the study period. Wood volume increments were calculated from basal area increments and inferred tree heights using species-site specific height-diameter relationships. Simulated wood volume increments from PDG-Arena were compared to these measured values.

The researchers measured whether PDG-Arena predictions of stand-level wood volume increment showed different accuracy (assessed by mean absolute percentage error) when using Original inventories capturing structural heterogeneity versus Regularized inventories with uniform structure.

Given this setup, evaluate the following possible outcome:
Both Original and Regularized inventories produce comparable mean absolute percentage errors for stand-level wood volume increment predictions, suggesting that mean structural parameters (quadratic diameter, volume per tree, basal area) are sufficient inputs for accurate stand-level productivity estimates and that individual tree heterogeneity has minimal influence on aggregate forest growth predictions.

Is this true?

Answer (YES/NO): NO